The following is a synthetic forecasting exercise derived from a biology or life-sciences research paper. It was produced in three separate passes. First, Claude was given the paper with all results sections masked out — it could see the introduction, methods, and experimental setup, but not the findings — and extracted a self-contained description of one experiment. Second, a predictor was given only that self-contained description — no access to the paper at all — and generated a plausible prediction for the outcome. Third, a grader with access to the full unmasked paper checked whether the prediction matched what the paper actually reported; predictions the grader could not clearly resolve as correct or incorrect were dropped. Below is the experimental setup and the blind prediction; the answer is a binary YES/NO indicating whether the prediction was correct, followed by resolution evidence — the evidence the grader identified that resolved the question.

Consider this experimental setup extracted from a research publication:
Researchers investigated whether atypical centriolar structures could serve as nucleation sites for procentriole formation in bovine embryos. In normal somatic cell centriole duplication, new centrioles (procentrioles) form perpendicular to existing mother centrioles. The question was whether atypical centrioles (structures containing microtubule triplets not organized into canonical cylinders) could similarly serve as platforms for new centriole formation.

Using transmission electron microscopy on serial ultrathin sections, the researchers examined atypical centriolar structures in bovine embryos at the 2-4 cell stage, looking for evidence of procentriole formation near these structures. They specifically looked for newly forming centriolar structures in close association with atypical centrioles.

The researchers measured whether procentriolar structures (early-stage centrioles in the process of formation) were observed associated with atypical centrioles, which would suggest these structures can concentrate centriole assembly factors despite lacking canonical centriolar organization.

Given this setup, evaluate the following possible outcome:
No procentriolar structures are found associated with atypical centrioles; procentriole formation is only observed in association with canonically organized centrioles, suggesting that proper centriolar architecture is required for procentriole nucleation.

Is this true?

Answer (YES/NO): NO